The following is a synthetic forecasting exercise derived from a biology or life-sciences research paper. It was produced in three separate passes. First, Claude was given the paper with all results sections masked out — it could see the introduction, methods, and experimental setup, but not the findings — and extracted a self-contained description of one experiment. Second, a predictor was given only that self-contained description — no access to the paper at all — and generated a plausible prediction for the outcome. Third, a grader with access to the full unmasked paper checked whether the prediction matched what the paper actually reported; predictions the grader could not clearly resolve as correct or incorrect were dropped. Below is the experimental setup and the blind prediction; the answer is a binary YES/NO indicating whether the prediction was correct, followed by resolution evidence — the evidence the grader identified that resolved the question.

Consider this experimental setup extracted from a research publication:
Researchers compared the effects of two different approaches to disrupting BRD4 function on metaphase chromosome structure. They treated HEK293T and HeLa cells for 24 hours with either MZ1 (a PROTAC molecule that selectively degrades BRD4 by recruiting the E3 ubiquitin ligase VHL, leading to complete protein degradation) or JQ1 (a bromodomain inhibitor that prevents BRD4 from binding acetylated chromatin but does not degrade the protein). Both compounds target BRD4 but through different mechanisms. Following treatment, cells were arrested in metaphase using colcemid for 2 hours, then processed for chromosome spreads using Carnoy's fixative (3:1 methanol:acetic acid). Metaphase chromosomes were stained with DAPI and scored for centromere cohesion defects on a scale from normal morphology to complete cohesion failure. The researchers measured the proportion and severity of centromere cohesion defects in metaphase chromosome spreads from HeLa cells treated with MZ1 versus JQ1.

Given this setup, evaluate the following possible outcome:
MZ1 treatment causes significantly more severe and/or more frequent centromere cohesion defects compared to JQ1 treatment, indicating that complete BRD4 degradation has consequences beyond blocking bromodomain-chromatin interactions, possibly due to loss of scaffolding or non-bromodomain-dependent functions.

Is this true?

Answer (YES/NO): YES